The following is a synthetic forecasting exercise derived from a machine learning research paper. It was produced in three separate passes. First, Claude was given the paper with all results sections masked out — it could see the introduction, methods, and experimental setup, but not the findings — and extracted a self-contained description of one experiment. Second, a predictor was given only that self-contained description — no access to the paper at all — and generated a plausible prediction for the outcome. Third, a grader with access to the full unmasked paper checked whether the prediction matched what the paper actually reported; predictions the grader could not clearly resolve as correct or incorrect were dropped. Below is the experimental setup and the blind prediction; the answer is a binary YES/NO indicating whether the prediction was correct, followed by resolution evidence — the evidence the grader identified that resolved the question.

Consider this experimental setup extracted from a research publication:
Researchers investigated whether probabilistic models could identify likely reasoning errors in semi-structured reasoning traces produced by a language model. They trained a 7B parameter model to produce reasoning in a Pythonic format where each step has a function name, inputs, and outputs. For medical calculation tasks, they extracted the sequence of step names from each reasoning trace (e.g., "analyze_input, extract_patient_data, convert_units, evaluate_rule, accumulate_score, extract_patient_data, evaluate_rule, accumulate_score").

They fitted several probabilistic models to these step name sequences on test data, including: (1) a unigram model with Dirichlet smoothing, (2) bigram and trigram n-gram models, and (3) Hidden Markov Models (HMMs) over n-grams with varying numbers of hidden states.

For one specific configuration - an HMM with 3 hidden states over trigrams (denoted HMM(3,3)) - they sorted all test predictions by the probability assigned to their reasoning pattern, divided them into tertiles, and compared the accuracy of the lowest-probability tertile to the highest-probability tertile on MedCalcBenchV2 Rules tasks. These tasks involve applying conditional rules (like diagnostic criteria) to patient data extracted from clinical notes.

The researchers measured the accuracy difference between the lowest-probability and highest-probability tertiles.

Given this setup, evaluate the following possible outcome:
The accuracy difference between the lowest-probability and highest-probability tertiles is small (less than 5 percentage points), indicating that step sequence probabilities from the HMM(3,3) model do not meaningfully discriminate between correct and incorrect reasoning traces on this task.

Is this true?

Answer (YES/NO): NO